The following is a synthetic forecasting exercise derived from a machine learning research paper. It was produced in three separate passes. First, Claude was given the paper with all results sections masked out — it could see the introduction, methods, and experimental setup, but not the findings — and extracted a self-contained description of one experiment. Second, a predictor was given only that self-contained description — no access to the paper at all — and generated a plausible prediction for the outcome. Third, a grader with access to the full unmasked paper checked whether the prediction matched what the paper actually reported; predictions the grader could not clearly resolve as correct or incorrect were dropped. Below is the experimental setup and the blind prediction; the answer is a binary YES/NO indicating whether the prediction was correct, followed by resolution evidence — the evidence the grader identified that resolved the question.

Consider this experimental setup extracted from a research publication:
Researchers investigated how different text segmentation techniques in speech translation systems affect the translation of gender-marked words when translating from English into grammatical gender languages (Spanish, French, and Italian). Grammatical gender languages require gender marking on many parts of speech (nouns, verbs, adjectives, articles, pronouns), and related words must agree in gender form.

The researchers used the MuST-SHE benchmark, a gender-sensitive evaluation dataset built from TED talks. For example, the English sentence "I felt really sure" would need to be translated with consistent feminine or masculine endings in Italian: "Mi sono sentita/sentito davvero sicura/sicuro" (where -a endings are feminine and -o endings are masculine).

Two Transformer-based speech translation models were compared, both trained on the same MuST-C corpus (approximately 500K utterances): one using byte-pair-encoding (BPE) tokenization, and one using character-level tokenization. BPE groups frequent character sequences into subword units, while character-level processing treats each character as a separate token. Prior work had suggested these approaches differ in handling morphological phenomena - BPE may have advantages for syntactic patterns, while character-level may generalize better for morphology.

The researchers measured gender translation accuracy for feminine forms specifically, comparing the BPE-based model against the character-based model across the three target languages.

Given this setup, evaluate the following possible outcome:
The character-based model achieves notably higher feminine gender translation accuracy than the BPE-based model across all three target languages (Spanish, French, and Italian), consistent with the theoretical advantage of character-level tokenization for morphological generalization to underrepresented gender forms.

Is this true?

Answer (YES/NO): YES